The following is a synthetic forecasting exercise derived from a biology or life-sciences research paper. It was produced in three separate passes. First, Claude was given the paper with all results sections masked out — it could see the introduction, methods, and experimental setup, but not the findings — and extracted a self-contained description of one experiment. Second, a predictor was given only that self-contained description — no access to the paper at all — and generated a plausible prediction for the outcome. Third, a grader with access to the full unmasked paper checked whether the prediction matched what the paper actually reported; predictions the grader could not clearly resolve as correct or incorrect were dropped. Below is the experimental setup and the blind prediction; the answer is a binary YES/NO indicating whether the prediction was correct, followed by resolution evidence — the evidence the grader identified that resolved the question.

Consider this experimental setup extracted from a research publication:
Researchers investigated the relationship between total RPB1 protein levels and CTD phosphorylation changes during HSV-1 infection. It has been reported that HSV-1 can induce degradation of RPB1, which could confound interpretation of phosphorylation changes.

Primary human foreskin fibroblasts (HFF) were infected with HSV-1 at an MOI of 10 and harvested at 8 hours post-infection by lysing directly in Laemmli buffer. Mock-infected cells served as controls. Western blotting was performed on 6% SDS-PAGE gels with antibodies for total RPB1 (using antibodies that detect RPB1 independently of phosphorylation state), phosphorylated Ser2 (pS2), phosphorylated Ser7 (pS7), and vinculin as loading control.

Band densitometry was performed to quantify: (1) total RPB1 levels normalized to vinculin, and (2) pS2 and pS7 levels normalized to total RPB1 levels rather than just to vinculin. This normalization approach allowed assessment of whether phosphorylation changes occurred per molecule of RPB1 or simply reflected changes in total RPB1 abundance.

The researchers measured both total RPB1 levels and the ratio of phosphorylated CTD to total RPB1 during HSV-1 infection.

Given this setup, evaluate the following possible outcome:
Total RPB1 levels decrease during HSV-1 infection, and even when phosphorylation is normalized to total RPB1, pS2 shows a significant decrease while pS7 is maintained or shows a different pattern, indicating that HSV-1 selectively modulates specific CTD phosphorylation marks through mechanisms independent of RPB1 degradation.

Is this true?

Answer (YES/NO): NO